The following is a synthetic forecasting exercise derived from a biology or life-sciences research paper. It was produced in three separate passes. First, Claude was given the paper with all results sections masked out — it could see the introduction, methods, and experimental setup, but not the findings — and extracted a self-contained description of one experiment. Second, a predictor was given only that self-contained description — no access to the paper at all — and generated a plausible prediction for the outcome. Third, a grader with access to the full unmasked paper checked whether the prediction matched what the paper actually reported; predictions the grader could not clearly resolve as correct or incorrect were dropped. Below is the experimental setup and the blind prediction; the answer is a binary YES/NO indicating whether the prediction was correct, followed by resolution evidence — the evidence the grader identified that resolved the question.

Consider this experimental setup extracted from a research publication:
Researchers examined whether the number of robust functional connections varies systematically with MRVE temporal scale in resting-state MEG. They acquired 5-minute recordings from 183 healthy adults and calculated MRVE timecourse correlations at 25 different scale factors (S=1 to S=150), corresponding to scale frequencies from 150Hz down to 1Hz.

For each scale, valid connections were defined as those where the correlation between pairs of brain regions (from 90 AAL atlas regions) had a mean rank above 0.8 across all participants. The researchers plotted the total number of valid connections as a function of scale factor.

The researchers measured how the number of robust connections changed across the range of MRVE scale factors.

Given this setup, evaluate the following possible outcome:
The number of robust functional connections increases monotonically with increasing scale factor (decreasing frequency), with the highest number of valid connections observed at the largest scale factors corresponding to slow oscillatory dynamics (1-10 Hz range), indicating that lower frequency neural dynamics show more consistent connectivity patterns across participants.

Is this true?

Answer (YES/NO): NO